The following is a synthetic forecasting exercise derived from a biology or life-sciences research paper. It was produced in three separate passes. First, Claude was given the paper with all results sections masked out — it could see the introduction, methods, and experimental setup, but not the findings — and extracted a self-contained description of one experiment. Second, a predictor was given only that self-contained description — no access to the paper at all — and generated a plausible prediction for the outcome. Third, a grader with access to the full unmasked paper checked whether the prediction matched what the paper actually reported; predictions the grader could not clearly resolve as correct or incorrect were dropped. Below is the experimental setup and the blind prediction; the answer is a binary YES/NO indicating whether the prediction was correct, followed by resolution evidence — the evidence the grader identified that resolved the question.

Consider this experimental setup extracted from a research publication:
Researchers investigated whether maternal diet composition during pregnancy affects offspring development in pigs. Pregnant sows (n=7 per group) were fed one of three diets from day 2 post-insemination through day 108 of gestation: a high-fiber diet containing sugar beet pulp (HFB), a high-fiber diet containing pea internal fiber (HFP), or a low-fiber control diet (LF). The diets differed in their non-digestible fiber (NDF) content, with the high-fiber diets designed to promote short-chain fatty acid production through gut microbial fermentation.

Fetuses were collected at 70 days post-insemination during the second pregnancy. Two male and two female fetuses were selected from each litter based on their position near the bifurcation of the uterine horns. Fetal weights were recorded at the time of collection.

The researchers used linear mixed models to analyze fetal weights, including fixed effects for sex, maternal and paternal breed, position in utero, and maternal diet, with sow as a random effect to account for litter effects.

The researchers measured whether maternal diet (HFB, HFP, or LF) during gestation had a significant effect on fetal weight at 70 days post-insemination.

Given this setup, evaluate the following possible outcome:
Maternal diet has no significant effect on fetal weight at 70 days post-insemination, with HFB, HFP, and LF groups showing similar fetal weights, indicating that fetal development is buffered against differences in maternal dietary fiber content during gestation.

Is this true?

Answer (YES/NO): YES